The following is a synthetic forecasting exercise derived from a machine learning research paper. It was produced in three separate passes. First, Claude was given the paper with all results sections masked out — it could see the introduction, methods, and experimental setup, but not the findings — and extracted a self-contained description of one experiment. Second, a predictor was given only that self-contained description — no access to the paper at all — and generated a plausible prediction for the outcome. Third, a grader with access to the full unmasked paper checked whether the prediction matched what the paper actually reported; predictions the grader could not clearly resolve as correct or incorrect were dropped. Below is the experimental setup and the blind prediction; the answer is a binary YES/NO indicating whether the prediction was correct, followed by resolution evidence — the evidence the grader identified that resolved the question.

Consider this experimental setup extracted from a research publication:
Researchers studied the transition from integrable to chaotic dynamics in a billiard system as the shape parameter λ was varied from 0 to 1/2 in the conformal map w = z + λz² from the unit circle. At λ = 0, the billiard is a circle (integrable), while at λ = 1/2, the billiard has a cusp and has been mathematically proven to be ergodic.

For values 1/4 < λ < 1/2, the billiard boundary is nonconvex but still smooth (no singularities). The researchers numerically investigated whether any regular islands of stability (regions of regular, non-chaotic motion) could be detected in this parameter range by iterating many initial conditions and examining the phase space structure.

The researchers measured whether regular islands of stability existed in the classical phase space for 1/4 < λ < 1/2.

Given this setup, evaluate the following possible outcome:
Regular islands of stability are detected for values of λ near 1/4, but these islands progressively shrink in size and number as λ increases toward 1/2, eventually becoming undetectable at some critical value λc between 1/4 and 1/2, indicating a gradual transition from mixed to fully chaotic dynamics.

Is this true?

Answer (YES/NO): NO